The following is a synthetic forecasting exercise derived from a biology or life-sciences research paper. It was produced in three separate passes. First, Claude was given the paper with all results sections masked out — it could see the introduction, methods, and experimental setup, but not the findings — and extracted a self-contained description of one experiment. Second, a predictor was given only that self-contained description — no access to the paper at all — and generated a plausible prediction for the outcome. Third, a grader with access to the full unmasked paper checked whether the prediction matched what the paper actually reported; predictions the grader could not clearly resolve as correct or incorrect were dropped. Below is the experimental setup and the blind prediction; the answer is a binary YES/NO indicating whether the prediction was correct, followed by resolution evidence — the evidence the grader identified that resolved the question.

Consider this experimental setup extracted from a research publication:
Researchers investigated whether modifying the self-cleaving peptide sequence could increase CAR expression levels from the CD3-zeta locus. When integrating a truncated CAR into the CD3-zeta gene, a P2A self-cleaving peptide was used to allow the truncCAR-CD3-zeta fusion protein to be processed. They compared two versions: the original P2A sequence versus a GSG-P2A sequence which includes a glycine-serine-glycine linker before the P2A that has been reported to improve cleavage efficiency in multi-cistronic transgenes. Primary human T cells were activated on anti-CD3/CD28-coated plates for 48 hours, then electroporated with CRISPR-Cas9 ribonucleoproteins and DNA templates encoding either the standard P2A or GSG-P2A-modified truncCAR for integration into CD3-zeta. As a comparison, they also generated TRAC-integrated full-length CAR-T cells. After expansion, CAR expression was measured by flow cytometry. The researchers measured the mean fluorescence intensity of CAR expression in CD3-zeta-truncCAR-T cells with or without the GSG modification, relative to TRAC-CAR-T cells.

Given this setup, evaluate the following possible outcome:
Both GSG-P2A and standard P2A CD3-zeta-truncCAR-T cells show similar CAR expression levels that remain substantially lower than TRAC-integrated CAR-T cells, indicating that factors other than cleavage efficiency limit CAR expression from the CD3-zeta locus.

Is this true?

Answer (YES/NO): NO